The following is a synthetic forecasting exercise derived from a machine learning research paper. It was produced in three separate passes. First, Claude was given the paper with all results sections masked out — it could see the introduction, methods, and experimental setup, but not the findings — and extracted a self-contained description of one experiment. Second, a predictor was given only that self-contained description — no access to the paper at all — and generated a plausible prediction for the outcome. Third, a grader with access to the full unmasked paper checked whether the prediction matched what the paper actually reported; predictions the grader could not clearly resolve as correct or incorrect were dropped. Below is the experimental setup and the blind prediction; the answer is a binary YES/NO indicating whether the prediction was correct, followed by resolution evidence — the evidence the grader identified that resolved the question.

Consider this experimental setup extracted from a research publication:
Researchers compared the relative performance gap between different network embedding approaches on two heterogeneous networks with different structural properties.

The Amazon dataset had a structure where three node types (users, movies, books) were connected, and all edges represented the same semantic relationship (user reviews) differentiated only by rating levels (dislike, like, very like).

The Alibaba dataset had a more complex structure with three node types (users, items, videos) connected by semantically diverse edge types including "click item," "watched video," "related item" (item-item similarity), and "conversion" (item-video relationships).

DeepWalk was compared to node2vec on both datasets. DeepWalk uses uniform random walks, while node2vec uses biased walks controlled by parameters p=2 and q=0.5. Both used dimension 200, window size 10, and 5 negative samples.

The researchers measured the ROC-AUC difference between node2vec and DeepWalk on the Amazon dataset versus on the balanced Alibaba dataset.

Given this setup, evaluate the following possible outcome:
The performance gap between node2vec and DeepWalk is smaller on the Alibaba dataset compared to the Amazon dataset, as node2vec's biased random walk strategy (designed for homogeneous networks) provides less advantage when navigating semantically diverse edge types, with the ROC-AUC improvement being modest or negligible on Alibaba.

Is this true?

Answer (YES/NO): NO